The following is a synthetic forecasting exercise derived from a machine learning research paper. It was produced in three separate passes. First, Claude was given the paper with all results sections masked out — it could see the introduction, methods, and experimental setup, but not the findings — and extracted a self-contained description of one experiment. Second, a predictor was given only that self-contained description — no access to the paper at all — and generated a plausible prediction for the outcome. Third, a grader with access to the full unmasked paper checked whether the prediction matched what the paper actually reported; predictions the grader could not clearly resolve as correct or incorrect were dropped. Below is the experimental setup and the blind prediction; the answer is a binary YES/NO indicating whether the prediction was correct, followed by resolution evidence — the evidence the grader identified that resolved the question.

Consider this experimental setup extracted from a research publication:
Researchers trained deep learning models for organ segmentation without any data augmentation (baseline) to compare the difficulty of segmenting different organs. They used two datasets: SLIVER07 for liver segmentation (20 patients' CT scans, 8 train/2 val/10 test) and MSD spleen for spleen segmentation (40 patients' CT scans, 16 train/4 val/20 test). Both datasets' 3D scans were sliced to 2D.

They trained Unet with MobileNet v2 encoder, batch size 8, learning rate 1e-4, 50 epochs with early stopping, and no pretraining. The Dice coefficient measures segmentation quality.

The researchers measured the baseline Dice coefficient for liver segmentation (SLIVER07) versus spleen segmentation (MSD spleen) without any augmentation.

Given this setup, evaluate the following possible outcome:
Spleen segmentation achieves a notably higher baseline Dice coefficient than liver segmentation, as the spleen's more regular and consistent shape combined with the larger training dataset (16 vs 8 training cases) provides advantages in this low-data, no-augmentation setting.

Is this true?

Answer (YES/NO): NO